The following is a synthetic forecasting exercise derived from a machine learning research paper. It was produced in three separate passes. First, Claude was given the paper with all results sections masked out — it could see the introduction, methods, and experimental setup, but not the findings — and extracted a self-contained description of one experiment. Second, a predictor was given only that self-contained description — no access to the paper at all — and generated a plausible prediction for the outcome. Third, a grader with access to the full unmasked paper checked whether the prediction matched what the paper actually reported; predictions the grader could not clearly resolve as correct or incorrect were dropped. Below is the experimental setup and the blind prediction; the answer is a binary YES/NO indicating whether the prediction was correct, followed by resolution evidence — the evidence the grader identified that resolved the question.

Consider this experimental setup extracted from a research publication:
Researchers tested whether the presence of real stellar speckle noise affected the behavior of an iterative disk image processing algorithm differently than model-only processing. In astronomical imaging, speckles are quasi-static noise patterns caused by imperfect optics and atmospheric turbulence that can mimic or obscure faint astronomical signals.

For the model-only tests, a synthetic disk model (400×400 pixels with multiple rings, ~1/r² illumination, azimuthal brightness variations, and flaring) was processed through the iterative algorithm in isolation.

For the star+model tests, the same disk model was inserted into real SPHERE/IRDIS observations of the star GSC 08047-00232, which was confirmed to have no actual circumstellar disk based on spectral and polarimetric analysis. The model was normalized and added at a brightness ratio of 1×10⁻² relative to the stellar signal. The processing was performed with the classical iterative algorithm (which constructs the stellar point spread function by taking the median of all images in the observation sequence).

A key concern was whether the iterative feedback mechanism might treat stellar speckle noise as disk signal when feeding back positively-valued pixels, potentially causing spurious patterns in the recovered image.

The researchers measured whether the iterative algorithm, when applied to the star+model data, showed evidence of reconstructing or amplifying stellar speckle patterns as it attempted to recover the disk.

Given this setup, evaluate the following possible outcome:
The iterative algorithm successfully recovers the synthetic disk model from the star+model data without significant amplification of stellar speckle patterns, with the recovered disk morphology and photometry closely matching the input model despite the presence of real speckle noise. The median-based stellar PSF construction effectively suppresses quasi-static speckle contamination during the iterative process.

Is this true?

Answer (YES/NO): NO